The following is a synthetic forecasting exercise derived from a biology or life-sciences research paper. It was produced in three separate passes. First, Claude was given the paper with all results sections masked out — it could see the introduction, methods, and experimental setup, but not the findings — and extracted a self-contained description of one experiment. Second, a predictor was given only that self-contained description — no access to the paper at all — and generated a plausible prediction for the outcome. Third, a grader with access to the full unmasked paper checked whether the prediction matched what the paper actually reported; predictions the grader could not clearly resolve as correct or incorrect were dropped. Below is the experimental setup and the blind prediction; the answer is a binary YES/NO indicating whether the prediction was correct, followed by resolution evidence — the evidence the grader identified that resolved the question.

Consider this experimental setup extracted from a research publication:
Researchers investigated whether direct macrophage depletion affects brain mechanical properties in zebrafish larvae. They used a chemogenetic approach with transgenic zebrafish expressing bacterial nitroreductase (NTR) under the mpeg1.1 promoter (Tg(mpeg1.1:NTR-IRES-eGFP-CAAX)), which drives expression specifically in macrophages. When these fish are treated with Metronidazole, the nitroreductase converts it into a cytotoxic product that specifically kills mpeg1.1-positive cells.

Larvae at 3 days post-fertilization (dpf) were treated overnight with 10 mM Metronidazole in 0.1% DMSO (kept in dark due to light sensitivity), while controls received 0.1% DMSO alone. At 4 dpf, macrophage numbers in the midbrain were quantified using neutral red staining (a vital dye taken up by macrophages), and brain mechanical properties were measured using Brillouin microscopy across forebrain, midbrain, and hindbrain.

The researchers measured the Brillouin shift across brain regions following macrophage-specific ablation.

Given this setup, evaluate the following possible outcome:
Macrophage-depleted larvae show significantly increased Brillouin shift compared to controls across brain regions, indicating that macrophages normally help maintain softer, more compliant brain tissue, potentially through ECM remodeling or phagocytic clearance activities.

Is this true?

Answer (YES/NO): NO